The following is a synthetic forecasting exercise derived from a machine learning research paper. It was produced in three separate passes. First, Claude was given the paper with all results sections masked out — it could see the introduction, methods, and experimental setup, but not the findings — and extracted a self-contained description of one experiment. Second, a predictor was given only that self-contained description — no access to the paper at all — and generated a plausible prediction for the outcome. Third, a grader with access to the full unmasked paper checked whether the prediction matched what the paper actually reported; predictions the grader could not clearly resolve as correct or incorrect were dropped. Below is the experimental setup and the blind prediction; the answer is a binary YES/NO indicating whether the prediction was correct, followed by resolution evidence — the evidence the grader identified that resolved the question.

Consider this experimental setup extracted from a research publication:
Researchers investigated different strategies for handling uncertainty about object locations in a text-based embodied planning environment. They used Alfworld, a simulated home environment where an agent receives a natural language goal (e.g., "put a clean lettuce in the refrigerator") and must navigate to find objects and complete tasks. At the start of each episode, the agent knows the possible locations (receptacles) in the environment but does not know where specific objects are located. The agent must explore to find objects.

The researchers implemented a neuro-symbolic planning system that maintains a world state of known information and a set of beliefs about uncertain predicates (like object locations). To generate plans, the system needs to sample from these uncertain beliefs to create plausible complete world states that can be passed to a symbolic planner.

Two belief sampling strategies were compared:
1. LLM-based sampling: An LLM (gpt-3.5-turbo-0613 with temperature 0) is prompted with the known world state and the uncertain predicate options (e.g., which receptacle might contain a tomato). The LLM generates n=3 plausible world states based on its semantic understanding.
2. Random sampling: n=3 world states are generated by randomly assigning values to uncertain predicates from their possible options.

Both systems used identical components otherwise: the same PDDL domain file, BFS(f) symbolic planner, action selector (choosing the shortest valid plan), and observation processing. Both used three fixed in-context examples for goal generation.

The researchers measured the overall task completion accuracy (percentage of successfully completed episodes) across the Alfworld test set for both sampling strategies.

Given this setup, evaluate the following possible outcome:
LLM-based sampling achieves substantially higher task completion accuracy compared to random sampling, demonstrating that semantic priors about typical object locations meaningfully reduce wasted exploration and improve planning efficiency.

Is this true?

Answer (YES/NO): NO